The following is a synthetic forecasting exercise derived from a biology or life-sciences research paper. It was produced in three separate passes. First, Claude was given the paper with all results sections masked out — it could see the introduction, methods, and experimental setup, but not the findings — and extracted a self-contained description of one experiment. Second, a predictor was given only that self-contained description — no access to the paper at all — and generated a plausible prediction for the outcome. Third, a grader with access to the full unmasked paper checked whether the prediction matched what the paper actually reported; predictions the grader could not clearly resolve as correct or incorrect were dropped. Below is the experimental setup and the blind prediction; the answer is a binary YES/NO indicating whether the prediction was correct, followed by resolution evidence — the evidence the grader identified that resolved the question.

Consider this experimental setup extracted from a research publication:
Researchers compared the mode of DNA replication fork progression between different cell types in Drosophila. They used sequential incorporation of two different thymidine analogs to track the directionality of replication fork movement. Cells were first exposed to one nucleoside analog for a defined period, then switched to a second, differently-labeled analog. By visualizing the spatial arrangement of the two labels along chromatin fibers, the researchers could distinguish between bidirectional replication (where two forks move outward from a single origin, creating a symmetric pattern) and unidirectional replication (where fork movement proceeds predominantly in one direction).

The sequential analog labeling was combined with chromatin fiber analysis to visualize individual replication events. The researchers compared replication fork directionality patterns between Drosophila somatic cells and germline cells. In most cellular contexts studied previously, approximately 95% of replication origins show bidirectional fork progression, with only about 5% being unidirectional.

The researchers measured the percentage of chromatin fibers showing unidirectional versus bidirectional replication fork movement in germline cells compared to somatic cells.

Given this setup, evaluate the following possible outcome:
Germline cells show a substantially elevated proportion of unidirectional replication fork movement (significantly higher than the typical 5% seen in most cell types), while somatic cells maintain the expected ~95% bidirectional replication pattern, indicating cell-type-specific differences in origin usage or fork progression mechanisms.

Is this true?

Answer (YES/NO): NO